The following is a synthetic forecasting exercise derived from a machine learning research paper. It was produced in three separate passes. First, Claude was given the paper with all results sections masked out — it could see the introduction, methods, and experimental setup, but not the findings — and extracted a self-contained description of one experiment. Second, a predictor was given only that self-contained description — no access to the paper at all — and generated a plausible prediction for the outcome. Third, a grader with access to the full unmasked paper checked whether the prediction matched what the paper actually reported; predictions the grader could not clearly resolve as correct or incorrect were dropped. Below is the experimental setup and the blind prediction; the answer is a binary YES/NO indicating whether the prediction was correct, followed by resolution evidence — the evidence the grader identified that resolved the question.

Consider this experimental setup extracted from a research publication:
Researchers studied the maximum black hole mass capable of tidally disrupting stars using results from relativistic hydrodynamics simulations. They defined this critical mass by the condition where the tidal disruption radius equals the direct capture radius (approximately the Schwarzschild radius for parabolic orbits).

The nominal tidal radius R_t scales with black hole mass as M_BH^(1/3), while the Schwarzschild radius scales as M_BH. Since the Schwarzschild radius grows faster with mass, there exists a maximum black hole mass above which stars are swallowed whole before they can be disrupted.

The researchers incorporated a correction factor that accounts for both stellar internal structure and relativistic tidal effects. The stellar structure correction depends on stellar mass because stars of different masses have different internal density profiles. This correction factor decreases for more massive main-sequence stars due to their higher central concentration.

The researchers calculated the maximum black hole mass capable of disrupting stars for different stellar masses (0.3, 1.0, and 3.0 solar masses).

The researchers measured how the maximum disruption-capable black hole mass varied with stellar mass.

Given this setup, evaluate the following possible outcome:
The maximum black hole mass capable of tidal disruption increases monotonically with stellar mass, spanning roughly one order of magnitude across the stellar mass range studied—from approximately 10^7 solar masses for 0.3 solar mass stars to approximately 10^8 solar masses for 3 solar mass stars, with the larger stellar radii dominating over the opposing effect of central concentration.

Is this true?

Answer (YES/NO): NO